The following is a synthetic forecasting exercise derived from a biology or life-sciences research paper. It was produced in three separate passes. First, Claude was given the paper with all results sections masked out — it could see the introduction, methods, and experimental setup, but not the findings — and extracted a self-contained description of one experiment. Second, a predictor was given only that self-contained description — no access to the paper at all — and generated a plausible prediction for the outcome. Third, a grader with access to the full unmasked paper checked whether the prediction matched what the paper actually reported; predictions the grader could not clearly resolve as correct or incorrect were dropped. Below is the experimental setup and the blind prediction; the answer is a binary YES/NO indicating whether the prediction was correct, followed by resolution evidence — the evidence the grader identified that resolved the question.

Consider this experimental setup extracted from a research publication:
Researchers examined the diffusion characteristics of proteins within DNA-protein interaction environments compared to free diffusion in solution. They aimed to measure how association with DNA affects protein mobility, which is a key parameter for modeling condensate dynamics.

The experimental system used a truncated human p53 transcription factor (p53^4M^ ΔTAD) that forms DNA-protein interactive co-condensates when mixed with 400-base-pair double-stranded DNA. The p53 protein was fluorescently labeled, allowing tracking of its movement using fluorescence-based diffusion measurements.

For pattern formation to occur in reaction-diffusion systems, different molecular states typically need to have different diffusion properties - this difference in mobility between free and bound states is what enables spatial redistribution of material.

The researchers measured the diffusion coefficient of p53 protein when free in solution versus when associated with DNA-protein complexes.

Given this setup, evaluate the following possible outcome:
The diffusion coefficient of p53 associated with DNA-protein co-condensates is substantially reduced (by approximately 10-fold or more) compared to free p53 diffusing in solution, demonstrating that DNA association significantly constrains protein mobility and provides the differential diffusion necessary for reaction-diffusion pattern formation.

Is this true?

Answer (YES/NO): YES